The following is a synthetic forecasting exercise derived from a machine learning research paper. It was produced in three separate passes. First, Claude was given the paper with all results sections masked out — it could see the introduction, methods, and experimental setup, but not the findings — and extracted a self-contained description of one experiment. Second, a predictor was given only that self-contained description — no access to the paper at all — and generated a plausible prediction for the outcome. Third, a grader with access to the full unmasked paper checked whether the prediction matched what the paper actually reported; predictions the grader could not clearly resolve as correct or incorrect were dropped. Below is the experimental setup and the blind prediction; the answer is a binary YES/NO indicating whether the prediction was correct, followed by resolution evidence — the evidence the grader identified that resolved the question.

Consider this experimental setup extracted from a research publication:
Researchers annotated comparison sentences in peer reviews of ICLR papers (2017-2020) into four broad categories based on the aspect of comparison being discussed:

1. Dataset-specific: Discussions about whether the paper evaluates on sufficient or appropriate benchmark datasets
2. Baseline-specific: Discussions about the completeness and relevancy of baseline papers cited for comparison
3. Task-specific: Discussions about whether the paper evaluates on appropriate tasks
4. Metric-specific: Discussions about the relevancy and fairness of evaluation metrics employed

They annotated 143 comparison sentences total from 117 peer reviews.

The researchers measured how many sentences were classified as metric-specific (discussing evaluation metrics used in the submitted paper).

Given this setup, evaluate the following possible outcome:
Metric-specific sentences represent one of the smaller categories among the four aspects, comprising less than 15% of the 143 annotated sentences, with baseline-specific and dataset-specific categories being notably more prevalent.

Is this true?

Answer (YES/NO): YES